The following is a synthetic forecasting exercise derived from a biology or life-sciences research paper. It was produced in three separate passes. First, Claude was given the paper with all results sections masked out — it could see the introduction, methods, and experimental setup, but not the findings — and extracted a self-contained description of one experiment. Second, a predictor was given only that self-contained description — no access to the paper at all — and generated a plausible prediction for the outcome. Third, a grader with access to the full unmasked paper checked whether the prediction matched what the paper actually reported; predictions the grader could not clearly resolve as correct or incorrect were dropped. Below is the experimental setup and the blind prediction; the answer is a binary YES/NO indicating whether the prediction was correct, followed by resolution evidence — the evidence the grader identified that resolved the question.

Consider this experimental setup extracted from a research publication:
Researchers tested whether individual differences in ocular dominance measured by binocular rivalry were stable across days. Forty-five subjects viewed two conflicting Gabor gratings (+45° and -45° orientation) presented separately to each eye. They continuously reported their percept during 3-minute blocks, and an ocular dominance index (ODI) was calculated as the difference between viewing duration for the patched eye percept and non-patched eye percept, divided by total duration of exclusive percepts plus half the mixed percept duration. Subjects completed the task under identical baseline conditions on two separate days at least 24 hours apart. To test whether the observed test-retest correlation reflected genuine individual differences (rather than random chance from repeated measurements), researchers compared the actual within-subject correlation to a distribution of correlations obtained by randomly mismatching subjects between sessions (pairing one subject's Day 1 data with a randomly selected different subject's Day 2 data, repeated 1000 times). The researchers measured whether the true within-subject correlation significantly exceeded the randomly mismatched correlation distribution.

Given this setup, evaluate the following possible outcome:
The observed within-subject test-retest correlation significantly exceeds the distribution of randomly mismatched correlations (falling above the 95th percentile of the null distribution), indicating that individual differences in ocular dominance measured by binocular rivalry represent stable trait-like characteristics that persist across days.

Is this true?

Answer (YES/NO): NO